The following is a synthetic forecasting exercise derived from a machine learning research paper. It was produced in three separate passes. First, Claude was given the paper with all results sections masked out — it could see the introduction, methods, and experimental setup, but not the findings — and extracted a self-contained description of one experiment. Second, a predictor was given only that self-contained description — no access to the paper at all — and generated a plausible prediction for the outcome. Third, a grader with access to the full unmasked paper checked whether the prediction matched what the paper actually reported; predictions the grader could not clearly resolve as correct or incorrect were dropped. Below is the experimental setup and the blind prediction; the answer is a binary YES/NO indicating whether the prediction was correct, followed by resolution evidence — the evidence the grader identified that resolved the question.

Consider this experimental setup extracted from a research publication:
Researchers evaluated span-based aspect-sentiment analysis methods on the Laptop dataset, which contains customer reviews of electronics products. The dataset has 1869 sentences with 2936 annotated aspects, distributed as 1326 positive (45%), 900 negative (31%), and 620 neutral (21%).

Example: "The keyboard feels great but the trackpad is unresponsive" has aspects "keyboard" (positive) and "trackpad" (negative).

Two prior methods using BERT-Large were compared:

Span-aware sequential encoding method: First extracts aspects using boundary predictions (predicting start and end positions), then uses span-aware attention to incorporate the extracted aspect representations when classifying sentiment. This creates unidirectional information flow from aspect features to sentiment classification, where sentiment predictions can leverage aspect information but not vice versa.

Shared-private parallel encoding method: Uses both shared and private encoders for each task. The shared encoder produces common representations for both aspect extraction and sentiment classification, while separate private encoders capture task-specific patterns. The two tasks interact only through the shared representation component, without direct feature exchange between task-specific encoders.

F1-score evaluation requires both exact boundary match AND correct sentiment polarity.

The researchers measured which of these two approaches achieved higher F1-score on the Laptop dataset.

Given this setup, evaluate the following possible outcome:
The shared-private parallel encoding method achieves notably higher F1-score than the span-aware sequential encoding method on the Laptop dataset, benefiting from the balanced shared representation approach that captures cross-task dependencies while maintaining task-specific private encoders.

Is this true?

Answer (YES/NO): YES